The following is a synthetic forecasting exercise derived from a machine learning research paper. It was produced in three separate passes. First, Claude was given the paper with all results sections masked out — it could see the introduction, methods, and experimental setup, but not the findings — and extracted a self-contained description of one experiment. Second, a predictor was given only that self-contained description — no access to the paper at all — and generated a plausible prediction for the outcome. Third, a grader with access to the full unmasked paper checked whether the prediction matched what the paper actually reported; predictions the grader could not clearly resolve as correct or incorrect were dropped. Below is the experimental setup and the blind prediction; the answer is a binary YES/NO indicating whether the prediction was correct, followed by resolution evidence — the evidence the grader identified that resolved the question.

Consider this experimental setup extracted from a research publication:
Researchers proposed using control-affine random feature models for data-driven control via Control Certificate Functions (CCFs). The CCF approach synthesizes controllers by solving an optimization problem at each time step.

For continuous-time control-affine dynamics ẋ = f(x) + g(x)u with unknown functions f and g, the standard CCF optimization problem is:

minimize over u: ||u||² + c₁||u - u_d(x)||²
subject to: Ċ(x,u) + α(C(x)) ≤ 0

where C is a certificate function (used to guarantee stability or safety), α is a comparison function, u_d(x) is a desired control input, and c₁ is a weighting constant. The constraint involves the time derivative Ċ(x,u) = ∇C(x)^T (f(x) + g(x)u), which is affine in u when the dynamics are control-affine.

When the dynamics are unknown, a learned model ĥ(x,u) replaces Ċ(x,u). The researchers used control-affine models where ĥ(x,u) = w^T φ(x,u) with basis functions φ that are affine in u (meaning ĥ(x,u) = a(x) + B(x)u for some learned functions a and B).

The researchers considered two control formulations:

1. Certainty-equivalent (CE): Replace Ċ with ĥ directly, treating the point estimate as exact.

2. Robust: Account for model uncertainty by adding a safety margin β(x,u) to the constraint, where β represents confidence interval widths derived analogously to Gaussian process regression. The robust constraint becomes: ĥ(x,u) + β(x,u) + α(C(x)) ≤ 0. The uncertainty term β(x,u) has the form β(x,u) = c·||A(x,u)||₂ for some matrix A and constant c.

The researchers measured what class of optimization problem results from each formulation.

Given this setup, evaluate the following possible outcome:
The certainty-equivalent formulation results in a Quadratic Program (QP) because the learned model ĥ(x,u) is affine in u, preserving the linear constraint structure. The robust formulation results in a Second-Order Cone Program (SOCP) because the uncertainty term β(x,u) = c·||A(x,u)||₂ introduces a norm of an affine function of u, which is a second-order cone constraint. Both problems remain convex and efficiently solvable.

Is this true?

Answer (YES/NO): YES